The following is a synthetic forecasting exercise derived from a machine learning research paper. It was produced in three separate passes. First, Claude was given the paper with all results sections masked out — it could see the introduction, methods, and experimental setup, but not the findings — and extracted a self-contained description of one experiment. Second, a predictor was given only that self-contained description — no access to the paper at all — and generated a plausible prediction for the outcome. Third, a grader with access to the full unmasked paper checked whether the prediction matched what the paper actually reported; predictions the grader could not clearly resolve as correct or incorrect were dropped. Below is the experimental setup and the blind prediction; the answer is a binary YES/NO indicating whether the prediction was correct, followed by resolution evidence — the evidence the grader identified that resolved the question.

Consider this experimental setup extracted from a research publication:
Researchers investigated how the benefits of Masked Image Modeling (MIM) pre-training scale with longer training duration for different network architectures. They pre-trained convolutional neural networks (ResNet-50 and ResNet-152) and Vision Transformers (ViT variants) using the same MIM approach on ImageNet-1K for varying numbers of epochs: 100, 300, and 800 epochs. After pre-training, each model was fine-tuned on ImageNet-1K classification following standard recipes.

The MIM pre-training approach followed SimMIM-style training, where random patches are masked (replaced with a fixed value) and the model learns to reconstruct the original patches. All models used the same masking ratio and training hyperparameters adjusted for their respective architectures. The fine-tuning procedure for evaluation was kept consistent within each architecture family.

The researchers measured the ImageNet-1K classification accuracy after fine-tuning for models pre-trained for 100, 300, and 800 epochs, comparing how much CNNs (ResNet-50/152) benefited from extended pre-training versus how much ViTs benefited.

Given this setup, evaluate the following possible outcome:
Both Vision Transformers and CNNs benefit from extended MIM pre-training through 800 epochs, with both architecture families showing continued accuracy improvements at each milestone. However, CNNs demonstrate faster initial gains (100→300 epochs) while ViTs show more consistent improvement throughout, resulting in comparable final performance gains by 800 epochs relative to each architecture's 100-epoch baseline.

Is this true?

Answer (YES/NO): NO